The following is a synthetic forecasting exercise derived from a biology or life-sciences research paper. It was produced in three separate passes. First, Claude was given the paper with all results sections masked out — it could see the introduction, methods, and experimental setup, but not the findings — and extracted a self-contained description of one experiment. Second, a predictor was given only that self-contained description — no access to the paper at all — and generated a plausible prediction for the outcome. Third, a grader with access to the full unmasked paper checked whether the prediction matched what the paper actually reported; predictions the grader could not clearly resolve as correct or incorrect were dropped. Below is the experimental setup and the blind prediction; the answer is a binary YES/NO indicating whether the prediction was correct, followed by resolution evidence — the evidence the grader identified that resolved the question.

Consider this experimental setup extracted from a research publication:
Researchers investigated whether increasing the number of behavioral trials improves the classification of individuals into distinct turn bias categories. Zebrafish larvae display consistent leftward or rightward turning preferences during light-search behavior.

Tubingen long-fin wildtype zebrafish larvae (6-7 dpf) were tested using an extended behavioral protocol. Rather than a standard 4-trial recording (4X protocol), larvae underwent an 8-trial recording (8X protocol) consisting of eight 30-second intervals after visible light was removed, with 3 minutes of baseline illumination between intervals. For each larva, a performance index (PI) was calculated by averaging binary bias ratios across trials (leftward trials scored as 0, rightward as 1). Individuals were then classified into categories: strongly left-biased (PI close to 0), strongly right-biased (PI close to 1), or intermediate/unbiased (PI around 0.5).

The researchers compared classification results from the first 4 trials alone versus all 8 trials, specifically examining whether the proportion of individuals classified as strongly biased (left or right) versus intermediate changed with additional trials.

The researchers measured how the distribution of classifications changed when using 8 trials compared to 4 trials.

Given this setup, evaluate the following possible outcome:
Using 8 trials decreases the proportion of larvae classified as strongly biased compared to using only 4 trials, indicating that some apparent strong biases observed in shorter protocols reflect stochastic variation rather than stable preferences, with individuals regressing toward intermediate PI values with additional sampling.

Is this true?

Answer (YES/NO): NO